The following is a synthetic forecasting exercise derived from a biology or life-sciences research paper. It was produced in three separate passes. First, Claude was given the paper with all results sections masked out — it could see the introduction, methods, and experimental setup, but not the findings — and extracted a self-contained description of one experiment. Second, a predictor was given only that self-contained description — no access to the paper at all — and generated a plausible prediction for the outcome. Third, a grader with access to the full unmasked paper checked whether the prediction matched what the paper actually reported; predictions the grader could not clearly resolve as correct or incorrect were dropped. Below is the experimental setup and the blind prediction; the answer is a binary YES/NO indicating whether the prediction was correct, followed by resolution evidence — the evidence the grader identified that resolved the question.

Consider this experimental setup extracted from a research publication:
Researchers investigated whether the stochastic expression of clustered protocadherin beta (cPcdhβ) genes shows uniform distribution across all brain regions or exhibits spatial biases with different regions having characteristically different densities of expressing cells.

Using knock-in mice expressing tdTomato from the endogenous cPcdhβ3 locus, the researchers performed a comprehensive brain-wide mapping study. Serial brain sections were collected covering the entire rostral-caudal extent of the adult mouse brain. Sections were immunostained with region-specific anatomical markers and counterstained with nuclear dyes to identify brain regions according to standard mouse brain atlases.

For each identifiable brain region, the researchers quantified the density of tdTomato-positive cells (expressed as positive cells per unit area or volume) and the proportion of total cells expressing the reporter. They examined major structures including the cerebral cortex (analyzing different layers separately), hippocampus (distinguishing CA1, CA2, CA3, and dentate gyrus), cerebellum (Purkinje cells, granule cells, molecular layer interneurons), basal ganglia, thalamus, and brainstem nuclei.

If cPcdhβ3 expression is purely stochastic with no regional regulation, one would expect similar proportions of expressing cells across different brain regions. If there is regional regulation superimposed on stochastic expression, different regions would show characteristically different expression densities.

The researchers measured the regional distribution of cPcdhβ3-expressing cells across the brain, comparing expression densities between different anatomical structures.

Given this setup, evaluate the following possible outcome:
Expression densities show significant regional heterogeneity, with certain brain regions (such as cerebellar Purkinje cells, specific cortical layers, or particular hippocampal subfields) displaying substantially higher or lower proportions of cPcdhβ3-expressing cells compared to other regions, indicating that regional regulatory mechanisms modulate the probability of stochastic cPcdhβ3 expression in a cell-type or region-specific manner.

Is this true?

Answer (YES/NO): NO